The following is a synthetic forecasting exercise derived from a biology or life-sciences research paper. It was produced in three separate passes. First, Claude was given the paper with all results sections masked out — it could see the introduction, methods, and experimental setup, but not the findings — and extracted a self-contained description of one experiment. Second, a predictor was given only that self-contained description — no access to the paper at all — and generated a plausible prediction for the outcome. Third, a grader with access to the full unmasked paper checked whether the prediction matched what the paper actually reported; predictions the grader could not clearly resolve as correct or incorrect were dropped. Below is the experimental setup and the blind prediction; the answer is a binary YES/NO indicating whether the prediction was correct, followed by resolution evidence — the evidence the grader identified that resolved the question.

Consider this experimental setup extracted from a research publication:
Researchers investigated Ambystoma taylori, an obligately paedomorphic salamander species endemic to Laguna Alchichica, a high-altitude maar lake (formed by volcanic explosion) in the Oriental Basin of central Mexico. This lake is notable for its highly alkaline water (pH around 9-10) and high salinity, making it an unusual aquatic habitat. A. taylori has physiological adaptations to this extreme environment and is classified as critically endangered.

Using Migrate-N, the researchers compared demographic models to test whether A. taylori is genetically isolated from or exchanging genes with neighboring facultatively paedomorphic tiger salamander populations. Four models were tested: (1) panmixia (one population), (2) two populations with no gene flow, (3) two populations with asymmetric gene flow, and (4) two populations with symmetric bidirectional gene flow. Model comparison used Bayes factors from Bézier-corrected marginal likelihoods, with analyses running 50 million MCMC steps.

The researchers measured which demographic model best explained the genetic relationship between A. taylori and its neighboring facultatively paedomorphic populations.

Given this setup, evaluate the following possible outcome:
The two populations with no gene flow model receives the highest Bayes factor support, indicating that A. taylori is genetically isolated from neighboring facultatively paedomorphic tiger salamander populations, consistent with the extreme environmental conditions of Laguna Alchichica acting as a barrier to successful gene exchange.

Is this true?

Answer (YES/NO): NO